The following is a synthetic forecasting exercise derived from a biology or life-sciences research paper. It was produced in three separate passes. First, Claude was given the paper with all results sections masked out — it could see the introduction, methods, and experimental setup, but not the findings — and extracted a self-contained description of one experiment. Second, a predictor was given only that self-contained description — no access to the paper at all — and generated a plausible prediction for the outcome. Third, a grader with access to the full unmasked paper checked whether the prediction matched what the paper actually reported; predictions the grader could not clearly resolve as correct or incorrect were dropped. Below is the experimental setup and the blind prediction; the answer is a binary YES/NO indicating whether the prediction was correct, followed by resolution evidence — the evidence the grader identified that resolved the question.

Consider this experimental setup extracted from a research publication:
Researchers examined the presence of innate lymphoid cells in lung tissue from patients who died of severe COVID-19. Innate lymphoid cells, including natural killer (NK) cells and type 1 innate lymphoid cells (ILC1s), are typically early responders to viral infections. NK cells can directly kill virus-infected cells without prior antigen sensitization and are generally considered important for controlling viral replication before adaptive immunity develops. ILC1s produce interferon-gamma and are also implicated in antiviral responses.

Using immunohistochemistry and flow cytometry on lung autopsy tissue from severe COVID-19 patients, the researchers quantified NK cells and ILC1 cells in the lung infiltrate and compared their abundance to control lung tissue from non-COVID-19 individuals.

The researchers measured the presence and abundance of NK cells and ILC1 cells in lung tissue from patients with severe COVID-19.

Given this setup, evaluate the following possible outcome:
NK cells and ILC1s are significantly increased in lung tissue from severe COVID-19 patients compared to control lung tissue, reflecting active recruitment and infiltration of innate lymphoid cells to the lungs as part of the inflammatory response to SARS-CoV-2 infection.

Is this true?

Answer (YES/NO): NO